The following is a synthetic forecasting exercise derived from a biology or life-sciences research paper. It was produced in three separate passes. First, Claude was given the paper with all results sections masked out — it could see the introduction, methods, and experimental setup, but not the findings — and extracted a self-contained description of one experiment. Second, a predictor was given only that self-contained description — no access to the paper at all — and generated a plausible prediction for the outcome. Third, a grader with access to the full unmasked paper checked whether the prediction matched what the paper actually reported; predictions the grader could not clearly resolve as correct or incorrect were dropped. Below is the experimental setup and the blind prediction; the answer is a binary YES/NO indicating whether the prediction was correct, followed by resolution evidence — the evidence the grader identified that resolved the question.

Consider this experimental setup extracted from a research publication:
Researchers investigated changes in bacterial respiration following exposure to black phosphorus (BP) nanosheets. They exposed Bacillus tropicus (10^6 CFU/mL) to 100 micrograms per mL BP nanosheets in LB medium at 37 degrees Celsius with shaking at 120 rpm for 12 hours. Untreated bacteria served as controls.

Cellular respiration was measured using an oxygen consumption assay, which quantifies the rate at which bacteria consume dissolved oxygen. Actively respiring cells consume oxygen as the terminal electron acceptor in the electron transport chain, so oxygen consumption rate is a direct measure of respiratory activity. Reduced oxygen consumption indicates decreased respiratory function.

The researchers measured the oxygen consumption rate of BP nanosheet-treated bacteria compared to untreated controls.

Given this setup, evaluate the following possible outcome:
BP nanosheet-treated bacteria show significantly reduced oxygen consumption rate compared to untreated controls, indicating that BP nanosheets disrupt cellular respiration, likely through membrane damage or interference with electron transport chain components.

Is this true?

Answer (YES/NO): YES